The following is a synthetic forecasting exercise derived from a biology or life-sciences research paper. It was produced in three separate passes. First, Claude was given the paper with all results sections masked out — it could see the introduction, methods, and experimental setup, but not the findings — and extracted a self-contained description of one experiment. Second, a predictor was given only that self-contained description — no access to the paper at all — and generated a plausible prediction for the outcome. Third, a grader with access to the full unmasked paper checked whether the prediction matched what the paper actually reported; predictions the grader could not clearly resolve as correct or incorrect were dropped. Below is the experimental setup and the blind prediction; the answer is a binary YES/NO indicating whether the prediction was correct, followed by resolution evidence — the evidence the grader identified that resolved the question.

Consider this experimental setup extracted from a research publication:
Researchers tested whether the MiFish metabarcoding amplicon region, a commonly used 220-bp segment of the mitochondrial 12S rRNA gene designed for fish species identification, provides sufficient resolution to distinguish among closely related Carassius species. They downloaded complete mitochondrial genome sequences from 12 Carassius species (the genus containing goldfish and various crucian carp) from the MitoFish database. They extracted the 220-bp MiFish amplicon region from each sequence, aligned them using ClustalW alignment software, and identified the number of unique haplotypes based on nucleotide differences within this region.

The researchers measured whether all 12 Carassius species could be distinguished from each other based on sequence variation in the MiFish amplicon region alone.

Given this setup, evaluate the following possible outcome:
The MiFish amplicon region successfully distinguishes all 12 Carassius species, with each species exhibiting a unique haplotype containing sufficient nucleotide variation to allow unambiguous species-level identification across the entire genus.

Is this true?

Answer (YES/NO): NO